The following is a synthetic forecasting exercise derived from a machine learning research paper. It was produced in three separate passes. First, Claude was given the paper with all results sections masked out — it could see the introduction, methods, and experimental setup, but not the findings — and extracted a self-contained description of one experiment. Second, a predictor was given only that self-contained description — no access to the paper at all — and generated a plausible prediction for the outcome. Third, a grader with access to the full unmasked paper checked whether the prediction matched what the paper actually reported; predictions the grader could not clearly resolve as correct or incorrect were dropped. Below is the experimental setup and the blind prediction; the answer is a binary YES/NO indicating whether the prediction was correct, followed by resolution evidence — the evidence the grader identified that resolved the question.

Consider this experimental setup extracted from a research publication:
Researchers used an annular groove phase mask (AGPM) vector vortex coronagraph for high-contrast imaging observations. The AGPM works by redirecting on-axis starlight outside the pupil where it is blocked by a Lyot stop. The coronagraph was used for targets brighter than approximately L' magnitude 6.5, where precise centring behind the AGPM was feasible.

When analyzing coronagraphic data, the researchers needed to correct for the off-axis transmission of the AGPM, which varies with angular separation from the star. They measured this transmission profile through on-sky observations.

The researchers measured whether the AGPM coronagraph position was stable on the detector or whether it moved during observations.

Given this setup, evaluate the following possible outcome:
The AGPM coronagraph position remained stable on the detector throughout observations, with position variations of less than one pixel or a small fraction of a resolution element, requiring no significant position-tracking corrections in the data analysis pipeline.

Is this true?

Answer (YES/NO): NO